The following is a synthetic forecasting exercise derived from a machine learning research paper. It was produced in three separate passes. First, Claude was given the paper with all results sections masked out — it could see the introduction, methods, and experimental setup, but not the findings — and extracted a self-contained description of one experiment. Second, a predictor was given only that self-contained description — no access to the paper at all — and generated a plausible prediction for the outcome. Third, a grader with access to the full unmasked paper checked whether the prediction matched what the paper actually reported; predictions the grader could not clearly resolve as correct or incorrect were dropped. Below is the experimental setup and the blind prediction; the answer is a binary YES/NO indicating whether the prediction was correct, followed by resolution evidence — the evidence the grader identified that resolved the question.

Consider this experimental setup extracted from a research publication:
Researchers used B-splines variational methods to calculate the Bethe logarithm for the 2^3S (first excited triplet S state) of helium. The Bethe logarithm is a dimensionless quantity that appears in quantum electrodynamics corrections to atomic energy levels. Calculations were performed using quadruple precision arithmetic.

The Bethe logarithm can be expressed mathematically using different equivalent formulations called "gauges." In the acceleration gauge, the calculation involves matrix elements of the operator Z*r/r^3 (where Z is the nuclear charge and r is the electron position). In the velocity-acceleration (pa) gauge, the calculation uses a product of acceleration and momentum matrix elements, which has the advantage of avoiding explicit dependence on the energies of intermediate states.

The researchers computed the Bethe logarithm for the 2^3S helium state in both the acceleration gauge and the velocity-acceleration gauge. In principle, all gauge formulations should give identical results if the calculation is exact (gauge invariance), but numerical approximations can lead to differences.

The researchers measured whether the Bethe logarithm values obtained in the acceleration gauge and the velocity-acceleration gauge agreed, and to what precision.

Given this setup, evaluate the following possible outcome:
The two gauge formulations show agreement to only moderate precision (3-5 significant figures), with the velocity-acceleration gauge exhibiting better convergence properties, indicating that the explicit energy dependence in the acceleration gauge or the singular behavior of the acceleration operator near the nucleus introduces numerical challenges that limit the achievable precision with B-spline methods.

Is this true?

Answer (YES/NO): NO